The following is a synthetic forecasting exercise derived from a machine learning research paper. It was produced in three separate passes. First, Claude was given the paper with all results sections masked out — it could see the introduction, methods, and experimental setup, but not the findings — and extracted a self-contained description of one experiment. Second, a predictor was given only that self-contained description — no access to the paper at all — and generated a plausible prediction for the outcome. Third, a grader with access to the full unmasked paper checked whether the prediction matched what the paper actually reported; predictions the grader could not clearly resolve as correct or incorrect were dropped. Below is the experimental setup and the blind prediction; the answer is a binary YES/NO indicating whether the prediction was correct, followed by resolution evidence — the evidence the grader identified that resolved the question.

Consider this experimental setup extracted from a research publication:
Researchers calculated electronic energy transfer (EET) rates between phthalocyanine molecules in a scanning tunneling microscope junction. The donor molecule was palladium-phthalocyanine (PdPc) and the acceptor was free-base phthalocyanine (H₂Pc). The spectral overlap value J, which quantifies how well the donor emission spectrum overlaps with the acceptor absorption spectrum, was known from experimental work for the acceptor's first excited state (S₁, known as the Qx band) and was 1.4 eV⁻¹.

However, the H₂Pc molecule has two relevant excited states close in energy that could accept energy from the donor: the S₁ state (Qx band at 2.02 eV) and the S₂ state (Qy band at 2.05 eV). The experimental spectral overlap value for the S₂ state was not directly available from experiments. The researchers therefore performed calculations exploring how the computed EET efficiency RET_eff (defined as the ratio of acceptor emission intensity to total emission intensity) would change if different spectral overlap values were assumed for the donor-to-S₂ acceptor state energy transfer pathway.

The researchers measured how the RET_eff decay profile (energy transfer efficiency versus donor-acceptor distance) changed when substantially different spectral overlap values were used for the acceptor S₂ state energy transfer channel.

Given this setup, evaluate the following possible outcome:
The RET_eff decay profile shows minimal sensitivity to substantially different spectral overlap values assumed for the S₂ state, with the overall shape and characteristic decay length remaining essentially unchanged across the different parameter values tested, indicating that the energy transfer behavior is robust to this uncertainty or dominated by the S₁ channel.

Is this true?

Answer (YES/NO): YES